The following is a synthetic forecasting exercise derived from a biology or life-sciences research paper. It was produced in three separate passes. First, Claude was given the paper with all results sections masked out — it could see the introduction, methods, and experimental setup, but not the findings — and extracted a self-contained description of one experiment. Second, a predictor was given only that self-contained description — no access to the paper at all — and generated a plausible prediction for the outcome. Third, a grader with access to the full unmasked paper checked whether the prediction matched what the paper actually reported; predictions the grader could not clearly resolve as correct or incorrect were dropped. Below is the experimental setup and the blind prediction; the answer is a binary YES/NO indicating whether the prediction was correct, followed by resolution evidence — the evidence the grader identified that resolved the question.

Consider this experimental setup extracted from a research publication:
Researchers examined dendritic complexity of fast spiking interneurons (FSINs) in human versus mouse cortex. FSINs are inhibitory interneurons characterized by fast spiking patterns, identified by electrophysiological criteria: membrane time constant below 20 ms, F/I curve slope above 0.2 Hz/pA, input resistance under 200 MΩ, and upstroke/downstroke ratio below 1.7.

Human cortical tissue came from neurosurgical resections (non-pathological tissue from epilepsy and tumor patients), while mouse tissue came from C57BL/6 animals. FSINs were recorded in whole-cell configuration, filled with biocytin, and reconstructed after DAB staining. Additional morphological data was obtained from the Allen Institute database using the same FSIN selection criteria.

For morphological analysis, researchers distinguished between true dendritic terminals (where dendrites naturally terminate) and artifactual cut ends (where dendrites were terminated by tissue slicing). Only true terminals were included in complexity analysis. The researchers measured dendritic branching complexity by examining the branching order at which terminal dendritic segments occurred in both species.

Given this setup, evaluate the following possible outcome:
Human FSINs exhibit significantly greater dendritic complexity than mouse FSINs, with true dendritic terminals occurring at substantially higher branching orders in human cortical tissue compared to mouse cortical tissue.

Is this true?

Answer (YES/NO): NO